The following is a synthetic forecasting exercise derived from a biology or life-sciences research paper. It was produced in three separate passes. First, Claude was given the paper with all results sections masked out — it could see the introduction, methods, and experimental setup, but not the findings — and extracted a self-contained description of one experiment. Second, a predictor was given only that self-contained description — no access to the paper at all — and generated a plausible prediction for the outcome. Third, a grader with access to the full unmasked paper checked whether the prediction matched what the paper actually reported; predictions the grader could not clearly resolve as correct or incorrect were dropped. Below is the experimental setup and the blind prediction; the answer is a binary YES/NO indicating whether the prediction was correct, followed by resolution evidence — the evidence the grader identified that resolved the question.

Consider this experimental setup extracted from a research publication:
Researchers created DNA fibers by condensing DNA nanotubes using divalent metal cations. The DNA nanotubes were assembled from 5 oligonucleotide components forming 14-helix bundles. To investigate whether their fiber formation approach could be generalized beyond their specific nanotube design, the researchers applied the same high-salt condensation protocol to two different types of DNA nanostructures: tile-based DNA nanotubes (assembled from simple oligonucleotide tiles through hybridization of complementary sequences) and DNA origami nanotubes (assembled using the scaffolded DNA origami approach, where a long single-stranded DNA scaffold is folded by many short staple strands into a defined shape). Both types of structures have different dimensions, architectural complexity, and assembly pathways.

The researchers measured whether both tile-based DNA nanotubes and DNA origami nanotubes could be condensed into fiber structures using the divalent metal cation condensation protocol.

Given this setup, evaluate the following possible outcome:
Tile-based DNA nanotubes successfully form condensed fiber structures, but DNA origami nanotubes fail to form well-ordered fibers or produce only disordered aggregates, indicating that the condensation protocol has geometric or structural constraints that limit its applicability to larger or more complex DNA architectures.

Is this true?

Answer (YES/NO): NO